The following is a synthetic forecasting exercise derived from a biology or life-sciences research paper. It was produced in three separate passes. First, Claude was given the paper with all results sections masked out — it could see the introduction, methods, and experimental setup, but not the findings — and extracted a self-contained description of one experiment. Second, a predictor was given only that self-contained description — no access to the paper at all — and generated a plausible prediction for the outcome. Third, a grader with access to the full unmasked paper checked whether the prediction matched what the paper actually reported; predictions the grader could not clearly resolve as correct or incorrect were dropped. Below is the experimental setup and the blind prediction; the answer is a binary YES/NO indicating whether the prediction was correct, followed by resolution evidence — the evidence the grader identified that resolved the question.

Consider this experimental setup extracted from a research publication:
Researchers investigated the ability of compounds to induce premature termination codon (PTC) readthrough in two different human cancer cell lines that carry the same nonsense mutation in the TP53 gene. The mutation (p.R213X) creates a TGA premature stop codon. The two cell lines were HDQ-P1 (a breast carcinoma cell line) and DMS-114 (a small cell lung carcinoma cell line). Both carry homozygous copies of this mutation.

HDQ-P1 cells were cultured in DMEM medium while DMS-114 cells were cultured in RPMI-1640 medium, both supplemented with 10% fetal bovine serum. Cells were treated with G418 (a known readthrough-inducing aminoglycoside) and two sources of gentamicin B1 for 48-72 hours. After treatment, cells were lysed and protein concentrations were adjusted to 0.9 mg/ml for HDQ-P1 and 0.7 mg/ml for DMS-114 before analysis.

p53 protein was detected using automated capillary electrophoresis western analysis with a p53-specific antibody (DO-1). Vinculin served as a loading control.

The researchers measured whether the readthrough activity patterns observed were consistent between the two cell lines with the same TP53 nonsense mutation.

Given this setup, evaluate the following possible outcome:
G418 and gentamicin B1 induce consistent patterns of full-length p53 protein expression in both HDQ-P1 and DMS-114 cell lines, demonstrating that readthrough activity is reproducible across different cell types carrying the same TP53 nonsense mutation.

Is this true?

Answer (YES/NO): NO